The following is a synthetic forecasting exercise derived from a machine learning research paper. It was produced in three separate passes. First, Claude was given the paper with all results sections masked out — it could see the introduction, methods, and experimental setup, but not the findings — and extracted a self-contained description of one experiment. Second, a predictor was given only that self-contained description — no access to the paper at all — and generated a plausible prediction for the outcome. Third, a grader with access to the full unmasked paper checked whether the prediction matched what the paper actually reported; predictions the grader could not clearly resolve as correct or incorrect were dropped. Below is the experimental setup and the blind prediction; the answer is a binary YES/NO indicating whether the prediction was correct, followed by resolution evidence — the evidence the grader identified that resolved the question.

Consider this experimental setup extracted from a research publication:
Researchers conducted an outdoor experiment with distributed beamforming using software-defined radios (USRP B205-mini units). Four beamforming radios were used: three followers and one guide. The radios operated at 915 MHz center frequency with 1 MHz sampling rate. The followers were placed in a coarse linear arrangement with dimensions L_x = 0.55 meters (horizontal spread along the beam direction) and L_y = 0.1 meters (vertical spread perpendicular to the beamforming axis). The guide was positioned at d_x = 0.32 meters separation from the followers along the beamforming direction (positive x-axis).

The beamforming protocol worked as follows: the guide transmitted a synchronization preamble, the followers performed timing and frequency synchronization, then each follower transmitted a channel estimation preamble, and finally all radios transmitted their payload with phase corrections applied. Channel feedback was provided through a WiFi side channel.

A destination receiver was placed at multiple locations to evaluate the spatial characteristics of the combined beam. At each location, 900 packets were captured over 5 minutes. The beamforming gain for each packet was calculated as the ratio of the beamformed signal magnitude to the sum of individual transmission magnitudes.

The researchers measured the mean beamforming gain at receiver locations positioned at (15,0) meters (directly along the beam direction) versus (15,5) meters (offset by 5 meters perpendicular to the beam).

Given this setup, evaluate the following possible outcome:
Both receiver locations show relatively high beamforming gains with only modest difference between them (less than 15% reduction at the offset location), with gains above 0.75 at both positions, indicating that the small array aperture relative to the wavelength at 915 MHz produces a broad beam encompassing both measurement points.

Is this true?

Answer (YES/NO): NO